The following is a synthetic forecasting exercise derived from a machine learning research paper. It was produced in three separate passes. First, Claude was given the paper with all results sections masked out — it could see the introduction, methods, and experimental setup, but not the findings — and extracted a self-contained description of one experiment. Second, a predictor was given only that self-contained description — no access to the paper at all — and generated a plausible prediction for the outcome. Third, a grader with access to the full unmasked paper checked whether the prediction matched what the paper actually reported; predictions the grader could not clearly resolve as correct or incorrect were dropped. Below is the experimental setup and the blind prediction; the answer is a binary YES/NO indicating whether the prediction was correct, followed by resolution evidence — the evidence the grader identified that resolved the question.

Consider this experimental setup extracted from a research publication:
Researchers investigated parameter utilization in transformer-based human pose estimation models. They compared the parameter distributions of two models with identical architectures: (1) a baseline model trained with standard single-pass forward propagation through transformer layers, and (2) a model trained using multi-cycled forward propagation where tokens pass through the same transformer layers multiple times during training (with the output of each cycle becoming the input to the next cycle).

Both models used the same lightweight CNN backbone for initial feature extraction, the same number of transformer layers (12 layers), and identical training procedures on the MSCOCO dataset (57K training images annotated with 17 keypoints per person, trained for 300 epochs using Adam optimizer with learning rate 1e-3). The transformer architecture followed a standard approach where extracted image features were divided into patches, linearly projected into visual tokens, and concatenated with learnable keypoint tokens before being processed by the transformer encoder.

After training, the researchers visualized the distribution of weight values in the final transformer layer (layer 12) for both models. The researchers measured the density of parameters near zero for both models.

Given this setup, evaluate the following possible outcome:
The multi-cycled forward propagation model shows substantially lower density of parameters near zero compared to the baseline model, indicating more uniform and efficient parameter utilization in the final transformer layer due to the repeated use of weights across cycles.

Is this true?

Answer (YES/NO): YES